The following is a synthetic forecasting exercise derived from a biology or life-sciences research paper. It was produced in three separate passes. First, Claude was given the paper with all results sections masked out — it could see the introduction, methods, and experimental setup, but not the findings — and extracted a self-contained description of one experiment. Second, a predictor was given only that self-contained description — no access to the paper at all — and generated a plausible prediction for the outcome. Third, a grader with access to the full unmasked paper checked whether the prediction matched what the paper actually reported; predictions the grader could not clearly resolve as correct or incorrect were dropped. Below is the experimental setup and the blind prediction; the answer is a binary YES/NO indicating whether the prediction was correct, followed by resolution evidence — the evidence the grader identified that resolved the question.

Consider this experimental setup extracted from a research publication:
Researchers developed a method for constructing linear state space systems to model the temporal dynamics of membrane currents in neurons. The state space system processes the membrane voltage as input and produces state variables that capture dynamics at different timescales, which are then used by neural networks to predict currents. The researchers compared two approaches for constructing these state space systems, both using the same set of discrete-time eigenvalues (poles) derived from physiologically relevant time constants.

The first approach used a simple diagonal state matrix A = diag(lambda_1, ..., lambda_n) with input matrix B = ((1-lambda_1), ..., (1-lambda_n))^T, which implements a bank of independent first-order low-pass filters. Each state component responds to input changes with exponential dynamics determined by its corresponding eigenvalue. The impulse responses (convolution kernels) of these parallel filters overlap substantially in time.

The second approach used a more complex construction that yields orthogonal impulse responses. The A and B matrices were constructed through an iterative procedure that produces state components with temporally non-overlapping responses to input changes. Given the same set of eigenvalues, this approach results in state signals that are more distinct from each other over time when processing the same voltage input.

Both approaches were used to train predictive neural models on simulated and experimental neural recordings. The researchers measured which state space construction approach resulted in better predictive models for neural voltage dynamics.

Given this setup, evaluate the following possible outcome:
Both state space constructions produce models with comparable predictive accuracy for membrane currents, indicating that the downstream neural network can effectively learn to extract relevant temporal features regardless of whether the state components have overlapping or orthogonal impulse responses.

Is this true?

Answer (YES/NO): NO